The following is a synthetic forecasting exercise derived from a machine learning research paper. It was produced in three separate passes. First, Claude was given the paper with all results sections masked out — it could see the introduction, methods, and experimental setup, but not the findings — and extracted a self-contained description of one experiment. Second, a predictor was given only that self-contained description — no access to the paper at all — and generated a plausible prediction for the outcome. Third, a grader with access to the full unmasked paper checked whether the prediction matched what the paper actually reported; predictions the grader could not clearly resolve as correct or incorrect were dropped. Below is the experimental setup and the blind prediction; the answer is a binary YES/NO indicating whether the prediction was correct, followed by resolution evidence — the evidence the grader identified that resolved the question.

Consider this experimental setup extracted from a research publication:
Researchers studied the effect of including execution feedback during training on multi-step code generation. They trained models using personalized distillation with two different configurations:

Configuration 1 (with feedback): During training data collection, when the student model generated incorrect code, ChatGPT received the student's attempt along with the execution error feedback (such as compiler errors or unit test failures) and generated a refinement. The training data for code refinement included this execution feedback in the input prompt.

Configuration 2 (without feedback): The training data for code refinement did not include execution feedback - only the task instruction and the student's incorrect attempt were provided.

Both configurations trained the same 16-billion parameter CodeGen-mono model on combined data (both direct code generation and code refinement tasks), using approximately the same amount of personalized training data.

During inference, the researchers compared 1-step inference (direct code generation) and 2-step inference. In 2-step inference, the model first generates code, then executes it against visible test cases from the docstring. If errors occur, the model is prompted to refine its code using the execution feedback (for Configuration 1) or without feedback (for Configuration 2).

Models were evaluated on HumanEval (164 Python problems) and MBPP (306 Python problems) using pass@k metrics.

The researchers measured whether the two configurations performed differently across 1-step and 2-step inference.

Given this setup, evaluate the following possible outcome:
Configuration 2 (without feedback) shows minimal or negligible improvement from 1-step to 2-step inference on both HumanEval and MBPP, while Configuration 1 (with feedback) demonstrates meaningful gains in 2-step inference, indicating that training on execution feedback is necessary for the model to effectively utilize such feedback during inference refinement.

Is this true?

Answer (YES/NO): NO